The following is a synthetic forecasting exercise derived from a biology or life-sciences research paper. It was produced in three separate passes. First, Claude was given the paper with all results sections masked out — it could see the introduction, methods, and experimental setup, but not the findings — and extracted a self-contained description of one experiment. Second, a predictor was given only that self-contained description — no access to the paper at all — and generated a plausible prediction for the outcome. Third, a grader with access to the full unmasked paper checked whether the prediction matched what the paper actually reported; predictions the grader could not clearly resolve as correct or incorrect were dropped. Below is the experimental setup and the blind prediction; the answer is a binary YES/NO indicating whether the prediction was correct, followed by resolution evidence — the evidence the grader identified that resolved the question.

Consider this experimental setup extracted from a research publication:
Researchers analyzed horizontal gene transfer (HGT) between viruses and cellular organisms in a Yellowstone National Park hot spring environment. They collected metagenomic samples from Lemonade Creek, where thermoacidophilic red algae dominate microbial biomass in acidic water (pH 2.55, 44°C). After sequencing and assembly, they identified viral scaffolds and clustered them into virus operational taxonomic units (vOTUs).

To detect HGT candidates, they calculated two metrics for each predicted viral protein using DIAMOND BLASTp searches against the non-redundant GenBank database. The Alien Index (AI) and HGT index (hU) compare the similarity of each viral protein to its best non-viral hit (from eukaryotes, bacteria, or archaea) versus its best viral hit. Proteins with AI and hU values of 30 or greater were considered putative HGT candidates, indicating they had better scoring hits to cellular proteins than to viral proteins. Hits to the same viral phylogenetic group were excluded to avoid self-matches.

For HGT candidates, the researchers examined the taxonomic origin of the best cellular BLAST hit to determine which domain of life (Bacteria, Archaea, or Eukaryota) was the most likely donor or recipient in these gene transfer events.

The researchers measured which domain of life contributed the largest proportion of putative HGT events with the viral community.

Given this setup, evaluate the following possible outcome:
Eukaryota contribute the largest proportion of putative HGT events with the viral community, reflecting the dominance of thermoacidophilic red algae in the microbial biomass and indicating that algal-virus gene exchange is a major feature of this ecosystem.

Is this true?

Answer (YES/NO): NO